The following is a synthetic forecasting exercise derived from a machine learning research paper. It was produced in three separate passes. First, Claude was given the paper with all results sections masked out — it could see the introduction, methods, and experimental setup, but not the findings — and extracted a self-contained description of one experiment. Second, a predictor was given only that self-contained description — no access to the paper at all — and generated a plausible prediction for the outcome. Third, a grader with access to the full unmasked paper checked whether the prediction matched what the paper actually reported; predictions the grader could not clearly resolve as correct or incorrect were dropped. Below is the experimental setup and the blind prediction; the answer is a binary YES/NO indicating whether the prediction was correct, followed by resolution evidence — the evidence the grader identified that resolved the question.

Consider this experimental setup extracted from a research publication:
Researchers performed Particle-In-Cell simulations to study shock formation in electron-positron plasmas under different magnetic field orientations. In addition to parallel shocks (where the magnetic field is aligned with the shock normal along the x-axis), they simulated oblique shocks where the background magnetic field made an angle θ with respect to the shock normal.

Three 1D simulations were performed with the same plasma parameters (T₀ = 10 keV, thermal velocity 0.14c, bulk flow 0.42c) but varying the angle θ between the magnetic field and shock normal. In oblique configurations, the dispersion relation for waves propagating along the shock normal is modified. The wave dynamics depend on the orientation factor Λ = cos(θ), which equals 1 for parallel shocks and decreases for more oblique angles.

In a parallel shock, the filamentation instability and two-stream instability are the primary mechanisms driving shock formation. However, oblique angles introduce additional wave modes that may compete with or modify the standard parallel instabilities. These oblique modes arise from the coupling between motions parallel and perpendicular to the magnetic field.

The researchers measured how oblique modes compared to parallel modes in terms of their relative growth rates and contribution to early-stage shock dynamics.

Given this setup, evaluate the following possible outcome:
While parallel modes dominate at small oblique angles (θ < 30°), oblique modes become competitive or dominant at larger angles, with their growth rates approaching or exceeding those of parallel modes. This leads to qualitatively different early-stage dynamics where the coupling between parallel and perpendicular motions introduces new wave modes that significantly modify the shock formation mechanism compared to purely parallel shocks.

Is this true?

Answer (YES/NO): NO